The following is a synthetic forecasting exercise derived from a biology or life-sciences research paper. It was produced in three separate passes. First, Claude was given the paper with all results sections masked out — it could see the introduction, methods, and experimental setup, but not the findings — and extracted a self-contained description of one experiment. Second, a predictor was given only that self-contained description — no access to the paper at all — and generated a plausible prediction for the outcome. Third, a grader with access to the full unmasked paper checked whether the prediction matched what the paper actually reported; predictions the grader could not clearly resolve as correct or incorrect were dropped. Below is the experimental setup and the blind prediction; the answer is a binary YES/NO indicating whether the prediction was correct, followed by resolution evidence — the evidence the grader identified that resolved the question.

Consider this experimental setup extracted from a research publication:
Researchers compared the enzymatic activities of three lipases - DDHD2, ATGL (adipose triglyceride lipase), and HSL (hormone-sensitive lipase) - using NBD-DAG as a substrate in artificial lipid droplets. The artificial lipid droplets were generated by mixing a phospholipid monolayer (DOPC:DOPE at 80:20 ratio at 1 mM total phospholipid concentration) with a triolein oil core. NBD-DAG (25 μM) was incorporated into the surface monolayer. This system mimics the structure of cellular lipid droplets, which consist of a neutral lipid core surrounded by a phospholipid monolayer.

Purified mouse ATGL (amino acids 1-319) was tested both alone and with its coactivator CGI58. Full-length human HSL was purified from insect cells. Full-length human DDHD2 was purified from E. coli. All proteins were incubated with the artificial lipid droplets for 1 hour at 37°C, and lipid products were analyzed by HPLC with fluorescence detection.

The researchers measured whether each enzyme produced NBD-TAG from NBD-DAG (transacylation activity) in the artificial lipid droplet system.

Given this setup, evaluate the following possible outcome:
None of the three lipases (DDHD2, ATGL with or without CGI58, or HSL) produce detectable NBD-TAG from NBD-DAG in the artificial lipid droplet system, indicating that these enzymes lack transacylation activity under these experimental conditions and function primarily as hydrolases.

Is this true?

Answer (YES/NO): NO